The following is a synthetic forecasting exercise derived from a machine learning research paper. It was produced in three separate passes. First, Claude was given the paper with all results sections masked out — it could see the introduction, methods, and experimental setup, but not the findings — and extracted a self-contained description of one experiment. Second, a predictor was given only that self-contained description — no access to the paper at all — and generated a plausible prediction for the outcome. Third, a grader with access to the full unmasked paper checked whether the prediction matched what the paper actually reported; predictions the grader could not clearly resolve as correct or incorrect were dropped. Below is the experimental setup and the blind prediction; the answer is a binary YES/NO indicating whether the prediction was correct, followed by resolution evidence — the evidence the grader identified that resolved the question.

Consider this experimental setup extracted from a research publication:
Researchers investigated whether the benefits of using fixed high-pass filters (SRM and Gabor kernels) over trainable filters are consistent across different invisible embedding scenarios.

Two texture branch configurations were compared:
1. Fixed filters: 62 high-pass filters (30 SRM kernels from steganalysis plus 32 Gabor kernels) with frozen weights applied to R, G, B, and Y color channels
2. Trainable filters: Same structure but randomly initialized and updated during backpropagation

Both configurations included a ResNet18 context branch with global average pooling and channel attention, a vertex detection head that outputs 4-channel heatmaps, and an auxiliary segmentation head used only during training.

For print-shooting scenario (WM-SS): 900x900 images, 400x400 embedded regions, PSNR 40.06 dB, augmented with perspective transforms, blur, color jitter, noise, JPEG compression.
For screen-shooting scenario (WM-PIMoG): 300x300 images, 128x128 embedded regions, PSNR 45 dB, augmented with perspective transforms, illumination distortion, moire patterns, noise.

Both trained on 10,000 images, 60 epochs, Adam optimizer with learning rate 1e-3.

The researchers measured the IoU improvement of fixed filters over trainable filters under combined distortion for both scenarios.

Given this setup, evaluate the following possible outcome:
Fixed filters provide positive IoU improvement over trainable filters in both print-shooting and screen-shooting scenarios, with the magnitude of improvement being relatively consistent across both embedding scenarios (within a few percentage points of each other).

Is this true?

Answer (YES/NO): YES